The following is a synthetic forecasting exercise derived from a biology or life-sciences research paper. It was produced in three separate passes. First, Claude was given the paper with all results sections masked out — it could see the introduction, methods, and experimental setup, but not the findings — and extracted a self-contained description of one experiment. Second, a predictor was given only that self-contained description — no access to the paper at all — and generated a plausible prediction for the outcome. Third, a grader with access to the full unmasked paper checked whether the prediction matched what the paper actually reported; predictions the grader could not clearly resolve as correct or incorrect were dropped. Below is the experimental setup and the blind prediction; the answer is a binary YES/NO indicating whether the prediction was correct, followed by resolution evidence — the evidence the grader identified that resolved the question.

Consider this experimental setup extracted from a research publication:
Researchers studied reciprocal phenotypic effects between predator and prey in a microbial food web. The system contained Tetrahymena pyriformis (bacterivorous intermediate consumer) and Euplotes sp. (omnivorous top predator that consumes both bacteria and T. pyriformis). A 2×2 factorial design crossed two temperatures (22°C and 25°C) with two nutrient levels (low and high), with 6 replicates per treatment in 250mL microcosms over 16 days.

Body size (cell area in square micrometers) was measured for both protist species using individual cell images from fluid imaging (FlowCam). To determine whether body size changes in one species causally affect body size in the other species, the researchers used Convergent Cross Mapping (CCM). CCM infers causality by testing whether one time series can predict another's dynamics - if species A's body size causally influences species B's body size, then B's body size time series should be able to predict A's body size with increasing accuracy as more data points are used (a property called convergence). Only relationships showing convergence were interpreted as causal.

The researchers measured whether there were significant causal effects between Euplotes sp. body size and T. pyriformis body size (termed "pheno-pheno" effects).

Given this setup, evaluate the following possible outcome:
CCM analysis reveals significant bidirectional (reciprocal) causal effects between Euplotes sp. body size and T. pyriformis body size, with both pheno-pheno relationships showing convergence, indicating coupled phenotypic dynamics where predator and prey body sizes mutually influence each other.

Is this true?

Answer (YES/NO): NO